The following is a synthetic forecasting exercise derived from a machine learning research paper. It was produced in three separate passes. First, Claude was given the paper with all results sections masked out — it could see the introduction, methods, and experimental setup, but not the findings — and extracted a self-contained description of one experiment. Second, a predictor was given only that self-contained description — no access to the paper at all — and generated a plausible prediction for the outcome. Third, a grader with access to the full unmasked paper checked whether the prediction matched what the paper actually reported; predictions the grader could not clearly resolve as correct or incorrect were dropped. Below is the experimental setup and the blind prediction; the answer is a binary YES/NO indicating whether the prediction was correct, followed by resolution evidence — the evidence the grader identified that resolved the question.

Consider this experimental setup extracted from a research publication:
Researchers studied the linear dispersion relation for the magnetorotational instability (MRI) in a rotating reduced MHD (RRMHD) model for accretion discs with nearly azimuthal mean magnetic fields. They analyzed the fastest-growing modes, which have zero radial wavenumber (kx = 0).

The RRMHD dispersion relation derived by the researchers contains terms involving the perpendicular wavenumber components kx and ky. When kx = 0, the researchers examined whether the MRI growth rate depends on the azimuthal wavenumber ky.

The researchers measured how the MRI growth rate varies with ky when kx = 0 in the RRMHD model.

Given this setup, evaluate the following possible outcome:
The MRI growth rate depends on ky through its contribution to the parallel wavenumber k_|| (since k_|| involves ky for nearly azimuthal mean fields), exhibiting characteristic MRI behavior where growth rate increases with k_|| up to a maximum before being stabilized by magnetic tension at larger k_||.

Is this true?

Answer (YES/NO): NO